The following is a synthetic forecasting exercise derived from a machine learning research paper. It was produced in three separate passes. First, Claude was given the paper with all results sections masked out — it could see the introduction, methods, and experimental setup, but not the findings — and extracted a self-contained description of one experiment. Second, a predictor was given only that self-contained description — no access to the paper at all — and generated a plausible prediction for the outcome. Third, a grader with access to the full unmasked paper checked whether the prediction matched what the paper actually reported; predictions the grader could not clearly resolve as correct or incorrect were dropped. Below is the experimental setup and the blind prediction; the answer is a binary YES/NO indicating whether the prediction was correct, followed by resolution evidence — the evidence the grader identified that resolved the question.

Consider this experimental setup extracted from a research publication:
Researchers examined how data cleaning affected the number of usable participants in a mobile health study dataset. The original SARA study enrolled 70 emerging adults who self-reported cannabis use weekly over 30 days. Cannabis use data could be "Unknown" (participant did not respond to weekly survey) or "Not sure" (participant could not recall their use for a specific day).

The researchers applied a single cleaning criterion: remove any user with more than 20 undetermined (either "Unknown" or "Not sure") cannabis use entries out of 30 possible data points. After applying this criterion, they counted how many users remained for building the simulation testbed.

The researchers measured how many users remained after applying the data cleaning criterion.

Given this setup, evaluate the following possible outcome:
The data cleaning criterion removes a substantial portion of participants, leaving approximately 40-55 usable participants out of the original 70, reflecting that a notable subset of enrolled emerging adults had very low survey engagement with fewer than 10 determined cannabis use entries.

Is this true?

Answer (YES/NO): YES